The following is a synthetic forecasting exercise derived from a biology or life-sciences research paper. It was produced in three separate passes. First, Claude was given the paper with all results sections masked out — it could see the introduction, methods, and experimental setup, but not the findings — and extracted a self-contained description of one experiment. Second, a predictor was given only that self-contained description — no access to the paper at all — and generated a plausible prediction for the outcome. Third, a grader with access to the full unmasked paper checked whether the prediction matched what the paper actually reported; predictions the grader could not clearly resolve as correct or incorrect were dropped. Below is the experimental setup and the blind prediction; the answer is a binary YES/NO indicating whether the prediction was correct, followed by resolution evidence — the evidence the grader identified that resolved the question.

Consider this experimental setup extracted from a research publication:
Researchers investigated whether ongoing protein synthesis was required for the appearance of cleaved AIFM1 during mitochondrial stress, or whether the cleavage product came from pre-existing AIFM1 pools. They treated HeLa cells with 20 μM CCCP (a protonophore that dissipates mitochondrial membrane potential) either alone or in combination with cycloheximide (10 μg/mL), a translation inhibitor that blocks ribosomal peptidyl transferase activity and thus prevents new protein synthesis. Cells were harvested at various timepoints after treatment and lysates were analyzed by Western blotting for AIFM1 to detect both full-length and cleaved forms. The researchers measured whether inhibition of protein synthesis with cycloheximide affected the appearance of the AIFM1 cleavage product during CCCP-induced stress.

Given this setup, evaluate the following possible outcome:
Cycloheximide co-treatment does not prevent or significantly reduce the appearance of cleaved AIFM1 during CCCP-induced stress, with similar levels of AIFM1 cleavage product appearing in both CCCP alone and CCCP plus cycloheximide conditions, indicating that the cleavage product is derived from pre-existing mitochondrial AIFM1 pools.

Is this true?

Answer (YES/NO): YES